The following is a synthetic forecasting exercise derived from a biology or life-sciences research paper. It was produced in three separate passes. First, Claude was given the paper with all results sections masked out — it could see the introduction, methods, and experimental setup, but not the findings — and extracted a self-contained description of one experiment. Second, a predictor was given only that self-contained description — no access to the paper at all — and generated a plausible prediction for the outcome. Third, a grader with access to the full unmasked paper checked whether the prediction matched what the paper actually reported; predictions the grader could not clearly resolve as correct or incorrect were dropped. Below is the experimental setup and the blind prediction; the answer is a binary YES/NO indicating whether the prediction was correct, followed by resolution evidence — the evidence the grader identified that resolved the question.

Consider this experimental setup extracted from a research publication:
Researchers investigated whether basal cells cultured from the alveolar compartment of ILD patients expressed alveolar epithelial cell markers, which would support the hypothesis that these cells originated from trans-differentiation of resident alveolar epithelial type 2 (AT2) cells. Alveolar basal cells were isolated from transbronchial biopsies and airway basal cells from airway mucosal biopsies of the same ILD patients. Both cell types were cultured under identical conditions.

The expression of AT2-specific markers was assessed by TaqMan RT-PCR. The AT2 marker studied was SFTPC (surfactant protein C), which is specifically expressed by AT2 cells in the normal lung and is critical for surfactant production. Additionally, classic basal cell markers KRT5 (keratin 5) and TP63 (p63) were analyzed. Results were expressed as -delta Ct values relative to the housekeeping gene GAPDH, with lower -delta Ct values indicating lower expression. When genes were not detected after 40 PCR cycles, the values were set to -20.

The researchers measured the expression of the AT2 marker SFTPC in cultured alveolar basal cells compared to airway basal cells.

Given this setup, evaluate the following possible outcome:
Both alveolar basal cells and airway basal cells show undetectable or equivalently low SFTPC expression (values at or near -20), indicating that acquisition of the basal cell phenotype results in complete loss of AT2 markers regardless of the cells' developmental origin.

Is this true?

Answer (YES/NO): YES